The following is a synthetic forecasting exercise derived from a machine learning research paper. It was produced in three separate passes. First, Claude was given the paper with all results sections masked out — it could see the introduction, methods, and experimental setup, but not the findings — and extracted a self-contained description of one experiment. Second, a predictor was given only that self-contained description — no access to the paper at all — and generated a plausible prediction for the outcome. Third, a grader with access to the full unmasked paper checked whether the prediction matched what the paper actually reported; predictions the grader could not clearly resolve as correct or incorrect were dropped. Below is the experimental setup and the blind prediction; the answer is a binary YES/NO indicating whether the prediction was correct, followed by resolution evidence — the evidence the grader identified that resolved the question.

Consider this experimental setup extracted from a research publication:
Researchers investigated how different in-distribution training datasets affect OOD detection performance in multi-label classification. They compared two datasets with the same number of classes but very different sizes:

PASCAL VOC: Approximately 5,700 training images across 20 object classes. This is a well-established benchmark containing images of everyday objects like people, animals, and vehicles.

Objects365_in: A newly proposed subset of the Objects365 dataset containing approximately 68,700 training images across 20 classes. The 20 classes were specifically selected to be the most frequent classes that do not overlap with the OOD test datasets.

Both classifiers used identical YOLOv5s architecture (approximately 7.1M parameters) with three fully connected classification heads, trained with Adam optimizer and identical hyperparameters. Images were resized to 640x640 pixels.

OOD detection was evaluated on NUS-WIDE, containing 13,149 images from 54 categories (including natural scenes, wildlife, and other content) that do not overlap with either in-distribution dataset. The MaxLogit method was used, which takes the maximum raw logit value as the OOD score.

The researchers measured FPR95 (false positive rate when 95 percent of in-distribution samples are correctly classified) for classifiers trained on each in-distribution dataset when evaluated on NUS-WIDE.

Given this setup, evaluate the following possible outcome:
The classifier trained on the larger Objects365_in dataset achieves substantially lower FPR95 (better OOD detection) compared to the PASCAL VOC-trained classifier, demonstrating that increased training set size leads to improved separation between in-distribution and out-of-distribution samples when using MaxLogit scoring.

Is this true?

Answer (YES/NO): NO